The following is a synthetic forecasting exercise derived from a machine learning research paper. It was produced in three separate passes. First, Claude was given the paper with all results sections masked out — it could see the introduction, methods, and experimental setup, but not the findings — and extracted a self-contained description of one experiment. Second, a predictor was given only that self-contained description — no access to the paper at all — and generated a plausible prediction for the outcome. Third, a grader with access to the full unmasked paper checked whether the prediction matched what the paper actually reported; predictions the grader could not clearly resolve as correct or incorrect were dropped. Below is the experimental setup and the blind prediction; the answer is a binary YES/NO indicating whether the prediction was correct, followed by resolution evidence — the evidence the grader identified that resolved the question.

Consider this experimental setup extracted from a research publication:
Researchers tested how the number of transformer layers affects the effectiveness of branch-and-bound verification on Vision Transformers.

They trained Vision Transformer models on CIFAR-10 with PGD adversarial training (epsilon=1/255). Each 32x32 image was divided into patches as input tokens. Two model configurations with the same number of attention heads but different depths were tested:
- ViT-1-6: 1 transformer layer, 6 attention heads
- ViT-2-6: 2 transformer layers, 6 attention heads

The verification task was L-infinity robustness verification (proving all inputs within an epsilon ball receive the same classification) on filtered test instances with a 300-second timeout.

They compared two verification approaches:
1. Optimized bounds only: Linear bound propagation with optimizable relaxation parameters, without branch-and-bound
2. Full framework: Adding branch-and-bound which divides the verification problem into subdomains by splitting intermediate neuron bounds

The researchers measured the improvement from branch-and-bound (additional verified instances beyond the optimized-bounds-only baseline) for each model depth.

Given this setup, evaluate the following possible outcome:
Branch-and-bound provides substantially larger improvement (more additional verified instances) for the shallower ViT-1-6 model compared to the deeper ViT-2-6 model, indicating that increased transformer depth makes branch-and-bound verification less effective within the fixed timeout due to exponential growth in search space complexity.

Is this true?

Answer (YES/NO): YES